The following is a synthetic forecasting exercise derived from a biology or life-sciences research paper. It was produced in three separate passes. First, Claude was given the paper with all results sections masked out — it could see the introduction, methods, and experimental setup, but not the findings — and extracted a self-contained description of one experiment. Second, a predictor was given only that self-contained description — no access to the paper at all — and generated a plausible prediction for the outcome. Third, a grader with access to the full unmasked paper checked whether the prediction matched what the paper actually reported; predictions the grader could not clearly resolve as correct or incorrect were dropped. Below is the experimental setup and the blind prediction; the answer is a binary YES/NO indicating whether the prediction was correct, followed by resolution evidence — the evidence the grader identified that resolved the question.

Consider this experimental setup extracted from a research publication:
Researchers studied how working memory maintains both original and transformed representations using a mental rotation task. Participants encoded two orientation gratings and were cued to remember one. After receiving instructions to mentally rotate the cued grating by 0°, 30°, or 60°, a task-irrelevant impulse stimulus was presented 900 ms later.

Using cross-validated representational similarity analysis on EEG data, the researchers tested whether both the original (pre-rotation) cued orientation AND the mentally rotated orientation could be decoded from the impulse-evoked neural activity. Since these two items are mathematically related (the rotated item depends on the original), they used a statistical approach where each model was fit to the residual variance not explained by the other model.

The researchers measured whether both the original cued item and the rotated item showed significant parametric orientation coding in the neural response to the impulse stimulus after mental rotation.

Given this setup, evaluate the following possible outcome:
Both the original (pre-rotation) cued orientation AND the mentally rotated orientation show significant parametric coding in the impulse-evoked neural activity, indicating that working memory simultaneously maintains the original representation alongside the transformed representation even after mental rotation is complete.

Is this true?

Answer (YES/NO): YES